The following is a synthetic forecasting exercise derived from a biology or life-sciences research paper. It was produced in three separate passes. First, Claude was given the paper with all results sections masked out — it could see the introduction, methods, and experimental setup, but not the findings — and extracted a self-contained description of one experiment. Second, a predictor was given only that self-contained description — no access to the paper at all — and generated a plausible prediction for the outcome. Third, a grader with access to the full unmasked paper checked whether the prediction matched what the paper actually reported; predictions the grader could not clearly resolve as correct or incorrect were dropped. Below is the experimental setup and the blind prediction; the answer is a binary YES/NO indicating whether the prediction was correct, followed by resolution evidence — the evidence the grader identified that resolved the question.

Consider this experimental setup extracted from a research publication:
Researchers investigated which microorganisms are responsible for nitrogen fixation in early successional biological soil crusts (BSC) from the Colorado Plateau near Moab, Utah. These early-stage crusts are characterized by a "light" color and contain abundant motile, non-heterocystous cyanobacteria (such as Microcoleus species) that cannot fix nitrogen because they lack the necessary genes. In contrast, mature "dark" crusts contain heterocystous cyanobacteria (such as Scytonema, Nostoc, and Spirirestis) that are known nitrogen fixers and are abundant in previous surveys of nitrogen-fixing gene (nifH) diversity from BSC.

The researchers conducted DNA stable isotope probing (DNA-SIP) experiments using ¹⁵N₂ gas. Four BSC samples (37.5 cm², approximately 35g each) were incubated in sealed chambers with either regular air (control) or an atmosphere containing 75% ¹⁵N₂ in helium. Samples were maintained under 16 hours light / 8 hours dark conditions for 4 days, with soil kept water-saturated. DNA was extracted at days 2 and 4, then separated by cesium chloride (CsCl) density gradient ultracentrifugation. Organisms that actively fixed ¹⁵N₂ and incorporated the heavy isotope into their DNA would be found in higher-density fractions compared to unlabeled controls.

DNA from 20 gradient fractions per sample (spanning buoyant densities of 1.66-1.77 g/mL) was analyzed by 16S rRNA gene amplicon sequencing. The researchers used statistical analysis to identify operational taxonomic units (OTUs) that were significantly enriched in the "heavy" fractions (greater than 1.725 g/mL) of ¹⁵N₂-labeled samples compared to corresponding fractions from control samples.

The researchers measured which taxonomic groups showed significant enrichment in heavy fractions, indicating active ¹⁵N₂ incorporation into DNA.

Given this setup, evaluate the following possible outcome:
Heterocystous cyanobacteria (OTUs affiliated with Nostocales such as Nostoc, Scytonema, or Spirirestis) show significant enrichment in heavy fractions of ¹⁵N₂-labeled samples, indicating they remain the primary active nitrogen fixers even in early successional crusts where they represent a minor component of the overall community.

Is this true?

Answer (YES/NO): NO